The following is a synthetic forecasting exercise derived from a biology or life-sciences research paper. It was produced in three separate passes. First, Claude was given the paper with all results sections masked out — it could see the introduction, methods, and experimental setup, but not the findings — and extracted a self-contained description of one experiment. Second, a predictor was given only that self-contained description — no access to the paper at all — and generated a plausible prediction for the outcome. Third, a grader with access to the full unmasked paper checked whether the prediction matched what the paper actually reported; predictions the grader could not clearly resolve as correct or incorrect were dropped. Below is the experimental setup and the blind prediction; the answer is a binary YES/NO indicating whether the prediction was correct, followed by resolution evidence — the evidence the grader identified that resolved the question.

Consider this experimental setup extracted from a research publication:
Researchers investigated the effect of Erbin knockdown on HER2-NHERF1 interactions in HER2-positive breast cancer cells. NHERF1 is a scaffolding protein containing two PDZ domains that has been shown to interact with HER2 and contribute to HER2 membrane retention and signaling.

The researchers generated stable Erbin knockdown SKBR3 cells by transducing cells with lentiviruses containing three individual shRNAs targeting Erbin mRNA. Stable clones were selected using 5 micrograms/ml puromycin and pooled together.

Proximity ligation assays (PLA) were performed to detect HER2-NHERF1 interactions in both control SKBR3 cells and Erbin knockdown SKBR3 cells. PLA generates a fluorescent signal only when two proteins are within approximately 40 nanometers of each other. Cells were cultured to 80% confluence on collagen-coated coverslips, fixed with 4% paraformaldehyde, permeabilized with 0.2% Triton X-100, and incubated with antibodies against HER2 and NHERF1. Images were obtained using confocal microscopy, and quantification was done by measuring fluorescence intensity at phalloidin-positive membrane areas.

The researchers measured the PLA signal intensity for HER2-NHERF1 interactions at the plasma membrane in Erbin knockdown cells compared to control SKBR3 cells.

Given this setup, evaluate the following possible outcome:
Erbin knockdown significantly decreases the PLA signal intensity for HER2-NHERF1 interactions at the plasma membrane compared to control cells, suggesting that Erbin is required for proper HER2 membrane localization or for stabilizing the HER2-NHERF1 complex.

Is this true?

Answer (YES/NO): YES